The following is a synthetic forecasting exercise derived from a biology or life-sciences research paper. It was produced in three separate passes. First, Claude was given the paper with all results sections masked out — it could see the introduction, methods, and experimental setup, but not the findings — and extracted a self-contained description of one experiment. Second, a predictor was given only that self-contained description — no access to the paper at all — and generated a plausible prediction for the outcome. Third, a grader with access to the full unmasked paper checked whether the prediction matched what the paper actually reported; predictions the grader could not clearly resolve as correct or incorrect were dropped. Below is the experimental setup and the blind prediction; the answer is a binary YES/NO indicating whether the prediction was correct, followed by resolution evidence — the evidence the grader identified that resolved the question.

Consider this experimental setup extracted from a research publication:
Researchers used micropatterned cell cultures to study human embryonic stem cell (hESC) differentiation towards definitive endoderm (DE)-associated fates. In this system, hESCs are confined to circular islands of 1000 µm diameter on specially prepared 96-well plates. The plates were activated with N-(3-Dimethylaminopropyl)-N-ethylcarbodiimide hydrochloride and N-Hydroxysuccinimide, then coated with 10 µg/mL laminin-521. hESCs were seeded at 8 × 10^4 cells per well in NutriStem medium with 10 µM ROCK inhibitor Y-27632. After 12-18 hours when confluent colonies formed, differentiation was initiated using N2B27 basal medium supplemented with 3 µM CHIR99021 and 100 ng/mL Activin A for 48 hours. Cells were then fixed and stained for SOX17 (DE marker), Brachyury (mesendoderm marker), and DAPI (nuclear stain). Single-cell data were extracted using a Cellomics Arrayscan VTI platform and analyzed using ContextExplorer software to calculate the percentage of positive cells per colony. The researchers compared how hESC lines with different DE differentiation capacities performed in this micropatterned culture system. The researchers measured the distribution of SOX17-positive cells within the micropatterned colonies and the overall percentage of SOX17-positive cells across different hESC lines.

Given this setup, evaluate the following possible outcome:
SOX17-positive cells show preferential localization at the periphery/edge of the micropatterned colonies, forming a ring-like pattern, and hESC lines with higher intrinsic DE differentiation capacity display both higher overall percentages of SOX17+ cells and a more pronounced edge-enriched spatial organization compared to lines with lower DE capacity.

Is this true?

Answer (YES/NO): NO